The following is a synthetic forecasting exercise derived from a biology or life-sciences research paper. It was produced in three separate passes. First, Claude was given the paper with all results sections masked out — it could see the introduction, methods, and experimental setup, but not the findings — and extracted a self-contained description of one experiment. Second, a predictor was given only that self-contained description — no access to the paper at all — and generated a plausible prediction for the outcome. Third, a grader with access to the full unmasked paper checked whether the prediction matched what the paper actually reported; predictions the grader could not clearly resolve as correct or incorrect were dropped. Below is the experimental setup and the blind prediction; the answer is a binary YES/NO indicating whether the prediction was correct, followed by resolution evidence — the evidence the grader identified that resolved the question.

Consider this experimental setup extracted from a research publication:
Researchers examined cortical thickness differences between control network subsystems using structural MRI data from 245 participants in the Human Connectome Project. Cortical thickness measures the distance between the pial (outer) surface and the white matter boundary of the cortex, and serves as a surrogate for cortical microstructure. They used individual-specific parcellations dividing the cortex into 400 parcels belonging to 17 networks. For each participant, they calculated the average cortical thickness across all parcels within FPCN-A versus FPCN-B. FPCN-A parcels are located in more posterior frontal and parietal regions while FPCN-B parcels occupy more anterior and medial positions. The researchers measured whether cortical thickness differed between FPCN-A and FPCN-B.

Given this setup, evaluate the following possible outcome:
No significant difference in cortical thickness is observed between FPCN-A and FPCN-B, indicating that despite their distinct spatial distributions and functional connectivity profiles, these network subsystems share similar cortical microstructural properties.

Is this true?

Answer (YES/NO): NO